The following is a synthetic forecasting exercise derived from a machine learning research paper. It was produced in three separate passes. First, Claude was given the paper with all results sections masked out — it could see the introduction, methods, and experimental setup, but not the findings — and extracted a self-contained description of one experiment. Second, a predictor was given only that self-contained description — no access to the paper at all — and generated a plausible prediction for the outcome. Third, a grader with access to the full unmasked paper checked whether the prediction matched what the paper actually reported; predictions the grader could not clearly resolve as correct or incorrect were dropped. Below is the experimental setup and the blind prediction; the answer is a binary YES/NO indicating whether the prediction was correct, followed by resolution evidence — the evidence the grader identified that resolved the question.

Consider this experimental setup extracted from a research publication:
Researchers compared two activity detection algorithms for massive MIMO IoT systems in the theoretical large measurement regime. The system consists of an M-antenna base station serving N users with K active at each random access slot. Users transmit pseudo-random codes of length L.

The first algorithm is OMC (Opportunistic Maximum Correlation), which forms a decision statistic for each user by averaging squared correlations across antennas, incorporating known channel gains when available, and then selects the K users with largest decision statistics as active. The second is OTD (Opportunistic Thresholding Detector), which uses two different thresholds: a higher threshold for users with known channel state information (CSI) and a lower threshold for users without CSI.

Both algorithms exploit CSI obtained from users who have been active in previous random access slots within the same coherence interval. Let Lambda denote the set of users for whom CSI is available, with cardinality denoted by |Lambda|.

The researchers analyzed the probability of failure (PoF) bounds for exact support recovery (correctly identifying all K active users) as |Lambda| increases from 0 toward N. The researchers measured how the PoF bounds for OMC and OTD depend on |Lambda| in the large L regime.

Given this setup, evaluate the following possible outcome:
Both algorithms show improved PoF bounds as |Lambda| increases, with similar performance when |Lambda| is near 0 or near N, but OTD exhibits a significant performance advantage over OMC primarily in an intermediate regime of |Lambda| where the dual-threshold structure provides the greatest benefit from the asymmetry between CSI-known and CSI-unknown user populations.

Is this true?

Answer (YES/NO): NO